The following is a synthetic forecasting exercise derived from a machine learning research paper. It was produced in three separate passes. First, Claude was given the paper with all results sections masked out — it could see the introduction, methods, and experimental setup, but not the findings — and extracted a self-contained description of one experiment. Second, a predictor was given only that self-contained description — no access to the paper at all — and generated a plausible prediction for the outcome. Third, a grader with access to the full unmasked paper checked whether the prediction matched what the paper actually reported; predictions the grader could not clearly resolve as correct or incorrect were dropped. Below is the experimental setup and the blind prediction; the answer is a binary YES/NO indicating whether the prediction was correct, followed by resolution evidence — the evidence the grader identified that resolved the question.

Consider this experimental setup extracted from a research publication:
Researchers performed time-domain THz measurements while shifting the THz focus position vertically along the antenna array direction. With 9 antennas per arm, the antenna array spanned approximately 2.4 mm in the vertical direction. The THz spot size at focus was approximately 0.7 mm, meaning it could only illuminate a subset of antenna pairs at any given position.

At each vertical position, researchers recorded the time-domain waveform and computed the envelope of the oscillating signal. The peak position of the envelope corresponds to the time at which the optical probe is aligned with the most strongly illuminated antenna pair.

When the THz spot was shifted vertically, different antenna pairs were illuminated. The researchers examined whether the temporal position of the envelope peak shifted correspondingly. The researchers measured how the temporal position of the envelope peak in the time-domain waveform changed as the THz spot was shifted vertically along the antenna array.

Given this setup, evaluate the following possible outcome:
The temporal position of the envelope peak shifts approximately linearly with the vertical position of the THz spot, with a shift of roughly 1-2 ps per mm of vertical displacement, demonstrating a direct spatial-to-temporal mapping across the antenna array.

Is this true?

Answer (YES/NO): NO